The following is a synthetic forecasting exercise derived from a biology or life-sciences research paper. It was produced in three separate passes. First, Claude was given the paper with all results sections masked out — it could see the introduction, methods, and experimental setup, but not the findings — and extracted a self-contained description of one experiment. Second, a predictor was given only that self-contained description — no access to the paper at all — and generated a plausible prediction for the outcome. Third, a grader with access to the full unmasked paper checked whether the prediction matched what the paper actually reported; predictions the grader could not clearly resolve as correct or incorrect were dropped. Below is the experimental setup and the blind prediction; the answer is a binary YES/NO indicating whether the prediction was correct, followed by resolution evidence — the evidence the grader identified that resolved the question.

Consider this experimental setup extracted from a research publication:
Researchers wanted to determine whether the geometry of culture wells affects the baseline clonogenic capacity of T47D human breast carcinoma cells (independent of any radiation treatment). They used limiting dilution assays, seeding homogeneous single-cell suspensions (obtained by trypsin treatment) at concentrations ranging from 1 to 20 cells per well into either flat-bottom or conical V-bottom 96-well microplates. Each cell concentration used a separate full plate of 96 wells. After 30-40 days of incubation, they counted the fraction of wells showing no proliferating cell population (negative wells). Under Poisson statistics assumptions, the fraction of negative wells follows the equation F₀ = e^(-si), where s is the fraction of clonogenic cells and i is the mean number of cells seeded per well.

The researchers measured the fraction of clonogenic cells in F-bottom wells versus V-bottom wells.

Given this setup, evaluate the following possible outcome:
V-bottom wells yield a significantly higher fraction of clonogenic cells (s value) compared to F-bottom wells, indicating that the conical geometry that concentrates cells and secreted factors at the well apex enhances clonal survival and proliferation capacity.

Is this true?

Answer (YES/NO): NO